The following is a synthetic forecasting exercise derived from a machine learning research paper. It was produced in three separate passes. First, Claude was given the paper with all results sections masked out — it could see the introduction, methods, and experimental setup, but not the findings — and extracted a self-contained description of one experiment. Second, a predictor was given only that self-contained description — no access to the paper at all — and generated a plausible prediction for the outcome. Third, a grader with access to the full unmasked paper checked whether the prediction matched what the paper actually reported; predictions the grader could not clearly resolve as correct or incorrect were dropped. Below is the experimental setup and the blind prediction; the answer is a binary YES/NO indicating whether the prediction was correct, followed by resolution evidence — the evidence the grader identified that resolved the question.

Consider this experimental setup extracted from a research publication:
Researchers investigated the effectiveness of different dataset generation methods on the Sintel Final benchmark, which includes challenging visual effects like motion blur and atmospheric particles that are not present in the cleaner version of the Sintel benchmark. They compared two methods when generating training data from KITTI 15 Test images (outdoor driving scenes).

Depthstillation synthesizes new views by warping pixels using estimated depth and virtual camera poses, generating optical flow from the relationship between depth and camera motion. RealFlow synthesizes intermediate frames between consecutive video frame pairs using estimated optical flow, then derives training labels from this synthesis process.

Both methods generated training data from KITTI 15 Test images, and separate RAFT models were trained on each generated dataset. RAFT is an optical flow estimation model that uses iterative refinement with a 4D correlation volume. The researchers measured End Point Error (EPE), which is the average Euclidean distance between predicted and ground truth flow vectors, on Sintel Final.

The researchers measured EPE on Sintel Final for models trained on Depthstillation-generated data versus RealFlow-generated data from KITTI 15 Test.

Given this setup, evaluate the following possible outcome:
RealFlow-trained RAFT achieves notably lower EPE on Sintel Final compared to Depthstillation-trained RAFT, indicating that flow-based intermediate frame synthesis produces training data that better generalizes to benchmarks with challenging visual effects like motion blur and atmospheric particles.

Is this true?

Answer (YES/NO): NO